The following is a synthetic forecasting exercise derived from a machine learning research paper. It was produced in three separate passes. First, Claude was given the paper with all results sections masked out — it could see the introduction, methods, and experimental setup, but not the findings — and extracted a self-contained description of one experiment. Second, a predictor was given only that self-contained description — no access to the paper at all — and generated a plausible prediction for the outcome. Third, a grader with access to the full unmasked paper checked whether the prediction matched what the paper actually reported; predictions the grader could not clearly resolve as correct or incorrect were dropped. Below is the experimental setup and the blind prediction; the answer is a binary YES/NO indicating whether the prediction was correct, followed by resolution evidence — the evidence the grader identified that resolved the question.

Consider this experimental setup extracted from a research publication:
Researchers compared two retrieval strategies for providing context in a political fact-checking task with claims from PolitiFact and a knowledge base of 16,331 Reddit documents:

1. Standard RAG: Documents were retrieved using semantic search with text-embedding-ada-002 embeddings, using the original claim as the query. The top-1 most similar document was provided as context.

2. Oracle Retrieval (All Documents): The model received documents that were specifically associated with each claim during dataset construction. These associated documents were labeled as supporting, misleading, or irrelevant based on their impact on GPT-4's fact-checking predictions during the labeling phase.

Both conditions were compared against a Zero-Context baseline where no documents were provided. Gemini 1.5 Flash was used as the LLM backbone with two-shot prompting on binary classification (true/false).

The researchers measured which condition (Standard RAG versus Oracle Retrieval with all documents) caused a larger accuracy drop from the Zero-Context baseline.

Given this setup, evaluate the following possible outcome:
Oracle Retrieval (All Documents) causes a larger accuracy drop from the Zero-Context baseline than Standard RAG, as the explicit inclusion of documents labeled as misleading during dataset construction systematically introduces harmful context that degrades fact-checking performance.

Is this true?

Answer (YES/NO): YES